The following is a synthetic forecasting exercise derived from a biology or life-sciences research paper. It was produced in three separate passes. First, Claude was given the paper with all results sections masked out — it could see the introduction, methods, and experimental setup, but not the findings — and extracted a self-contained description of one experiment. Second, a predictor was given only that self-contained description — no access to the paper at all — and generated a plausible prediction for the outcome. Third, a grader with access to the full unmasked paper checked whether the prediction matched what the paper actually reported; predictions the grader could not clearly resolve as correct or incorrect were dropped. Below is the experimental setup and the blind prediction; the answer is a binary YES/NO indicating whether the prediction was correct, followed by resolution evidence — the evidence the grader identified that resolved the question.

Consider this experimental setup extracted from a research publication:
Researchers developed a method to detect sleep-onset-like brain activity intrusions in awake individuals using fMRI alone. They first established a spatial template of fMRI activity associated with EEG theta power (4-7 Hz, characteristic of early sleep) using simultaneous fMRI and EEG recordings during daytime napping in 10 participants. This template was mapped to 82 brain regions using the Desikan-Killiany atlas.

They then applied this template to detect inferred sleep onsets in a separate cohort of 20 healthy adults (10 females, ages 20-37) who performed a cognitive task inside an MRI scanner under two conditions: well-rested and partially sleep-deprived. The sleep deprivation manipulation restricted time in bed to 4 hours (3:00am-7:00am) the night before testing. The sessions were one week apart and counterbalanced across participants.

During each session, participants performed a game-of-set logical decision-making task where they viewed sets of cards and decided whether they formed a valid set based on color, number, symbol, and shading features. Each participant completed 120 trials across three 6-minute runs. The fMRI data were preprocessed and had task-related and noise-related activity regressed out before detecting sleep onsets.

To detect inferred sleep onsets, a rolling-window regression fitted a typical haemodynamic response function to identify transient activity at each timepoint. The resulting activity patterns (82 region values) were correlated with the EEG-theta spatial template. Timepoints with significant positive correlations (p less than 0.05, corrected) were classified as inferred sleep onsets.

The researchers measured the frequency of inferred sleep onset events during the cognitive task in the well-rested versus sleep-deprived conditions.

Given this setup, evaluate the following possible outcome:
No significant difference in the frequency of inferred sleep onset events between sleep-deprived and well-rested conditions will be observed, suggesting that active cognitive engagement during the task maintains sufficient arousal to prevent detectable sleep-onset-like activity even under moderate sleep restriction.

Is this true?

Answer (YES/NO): YES